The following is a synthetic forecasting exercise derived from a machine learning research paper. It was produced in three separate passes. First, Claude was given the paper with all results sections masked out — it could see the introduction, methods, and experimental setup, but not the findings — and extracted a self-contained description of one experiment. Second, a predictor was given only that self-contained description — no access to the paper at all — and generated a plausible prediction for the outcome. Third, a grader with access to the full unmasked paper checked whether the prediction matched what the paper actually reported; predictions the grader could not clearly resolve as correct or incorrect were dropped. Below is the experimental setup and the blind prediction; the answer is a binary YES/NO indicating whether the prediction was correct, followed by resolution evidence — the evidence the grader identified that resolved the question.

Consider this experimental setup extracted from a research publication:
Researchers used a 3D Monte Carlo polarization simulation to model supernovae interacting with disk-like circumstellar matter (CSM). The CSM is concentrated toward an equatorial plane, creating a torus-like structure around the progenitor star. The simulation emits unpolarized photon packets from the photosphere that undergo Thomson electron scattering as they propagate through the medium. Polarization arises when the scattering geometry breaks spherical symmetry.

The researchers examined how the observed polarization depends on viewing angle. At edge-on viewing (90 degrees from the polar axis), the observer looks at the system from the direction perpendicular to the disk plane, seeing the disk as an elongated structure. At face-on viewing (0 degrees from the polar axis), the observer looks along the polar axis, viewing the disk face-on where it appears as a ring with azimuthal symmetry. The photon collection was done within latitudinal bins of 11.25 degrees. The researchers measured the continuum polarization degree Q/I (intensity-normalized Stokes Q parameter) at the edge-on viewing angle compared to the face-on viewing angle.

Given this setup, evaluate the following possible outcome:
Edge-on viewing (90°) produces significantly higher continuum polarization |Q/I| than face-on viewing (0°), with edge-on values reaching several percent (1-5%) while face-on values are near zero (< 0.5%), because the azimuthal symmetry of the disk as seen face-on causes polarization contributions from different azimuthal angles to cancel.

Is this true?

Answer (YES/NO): NO